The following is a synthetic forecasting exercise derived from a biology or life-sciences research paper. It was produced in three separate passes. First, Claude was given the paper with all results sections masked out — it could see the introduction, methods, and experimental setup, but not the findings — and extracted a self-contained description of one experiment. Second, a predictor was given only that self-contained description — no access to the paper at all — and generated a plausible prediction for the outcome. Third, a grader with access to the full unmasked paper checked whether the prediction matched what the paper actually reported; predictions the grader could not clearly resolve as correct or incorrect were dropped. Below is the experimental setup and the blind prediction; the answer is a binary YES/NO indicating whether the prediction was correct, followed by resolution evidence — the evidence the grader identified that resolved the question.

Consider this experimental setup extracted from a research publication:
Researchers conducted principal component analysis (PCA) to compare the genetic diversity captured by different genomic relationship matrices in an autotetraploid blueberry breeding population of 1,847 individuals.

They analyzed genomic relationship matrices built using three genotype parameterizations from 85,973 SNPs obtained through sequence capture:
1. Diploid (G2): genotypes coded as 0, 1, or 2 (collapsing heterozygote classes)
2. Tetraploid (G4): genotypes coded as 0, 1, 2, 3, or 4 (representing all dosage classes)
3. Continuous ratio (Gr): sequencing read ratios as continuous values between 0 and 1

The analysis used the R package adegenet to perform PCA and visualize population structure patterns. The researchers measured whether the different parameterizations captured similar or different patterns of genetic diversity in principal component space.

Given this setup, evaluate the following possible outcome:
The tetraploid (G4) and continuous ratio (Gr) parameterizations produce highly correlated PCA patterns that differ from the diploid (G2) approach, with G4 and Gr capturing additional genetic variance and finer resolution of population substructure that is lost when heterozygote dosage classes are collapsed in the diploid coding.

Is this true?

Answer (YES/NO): NO